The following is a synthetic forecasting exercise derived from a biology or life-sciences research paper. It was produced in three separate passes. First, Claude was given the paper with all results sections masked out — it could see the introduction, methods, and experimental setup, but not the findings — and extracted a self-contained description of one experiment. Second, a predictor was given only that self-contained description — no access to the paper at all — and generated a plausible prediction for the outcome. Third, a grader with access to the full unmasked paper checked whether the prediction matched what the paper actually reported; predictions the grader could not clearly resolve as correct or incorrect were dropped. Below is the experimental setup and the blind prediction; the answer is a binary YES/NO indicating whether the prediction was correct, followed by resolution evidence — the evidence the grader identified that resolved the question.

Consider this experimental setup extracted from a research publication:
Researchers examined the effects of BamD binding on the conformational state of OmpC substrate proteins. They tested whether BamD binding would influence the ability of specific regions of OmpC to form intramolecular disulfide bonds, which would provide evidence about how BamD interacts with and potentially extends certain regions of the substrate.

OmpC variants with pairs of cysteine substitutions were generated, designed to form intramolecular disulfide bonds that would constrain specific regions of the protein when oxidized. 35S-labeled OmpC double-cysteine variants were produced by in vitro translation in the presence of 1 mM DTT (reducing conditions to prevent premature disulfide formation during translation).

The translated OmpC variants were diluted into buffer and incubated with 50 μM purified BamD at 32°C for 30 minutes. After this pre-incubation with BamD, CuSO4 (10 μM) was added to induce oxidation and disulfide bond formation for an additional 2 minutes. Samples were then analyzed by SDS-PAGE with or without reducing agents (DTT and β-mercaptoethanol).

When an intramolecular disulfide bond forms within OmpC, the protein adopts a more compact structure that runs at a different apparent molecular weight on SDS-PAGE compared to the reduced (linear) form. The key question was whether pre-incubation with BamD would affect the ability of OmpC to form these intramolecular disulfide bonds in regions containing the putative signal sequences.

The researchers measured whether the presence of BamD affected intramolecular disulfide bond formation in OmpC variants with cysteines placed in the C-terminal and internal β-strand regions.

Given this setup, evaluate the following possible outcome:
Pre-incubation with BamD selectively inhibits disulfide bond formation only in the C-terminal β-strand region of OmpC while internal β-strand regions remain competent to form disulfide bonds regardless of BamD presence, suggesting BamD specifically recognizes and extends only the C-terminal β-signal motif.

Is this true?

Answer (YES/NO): NO